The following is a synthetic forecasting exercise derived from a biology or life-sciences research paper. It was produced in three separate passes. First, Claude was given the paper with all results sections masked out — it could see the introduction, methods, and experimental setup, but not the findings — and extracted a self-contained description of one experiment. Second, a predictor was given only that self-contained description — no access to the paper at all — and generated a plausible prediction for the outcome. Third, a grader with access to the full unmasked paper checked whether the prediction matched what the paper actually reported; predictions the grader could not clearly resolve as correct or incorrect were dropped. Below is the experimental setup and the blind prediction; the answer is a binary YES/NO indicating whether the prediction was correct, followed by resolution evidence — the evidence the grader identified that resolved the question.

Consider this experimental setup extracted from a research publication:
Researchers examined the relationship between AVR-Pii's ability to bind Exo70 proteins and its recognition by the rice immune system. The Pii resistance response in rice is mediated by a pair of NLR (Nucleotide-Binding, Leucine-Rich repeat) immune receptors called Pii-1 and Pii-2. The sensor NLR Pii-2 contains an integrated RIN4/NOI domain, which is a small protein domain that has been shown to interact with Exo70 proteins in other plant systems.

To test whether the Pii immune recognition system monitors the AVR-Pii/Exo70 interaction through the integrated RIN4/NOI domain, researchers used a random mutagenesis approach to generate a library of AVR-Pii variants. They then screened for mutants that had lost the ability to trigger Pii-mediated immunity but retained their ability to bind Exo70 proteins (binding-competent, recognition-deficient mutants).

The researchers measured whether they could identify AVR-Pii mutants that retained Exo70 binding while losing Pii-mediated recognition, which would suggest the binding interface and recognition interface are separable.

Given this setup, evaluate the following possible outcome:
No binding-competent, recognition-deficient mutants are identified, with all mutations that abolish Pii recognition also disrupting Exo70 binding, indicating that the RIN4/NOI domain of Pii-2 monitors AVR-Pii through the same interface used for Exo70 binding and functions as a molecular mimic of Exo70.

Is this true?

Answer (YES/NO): YES